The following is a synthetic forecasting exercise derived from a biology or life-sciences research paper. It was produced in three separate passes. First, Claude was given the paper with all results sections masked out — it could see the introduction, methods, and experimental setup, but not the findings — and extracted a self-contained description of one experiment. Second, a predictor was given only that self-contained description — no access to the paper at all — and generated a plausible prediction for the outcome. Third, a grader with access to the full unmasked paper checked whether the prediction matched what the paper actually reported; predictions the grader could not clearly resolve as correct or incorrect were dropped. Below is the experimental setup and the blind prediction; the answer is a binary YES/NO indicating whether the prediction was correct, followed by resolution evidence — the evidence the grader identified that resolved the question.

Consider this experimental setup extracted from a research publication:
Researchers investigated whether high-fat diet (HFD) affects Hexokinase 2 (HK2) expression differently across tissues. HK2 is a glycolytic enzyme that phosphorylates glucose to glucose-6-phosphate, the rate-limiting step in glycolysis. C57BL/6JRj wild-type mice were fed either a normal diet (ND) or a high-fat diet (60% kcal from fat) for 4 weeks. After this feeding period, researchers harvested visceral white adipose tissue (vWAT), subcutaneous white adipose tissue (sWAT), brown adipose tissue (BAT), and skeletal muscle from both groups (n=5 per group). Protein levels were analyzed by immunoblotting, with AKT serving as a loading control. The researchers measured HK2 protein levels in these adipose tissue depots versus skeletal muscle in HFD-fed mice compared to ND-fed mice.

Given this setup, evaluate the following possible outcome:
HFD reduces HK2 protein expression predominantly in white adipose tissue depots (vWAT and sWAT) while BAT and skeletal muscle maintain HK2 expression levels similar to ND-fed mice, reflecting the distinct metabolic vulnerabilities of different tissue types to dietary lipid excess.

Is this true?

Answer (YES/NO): NO